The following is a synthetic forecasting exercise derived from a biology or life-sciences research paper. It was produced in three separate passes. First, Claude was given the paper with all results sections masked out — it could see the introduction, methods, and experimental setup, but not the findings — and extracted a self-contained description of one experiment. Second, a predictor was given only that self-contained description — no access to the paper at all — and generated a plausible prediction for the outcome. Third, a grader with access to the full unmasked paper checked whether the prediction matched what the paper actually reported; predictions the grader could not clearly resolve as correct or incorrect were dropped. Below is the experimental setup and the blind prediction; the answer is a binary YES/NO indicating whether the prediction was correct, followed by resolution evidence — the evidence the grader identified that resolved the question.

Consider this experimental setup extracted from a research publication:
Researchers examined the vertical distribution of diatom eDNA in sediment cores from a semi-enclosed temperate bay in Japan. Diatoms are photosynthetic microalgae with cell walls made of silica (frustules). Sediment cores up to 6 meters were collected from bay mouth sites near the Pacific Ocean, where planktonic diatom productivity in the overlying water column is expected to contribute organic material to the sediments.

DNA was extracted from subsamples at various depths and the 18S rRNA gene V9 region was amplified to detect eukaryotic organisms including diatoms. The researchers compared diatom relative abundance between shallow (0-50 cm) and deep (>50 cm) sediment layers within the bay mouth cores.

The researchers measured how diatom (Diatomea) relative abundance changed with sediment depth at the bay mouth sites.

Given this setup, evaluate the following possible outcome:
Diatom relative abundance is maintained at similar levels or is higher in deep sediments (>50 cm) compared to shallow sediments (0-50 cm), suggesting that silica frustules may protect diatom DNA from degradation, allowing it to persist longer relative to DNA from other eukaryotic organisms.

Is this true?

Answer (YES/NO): NO